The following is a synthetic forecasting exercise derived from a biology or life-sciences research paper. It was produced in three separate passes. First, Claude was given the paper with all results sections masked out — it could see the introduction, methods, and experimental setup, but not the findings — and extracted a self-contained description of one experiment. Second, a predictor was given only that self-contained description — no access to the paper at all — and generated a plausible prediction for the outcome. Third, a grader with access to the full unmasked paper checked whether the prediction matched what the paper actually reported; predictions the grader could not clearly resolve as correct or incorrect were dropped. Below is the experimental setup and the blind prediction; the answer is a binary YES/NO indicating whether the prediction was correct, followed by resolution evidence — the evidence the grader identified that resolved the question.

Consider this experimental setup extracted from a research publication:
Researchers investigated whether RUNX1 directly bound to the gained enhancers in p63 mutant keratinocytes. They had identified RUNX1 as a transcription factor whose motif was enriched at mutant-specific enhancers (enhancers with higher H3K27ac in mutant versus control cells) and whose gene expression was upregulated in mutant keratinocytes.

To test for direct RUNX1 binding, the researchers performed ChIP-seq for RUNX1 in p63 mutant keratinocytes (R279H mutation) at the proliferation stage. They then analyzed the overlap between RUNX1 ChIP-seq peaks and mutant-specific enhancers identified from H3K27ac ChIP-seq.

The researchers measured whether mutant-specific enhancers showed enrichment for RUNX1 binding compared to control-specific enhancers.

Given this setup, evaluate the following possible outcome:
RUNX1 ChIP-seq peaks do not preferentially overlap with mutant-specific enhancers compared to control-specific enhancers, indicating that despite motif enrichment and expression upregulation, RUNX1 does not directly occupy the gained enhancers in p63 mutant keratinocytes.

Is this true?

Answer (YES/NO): NO